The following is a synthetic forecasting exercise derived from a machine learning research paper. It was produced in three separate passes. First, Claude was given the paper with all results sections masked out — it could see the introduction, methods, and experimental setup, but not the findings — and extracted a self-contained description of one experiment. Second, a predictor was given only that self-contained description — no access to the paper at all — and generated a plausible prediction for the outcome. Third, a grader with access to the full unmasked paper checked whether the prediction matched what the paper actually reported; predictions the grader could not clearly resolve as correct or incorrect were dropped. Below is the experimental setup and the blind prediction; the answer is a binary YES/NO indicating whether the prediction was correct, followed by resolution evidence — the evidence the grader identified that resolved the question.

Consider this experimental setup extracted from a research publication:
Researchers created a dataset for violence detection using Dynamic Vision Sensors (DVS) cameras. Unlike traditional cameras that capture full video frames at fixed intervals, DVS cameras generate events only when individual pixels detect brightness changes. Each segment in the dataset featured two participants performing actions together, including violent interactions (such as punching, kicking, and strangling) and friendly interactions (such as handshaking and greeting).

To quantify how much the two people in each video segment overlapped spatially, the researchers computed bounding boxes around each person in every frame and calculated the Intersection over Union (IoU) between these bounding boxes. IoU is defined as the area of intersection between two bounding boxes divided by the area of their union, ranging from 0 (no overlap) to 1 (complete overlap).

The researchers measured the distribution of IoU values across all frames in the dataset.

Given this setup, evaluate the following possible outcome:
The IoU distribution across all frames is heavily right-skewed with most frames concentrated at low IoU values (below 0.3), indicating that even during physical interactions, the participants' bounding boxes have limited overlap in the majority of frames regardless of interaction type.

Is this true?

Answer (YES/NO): NO